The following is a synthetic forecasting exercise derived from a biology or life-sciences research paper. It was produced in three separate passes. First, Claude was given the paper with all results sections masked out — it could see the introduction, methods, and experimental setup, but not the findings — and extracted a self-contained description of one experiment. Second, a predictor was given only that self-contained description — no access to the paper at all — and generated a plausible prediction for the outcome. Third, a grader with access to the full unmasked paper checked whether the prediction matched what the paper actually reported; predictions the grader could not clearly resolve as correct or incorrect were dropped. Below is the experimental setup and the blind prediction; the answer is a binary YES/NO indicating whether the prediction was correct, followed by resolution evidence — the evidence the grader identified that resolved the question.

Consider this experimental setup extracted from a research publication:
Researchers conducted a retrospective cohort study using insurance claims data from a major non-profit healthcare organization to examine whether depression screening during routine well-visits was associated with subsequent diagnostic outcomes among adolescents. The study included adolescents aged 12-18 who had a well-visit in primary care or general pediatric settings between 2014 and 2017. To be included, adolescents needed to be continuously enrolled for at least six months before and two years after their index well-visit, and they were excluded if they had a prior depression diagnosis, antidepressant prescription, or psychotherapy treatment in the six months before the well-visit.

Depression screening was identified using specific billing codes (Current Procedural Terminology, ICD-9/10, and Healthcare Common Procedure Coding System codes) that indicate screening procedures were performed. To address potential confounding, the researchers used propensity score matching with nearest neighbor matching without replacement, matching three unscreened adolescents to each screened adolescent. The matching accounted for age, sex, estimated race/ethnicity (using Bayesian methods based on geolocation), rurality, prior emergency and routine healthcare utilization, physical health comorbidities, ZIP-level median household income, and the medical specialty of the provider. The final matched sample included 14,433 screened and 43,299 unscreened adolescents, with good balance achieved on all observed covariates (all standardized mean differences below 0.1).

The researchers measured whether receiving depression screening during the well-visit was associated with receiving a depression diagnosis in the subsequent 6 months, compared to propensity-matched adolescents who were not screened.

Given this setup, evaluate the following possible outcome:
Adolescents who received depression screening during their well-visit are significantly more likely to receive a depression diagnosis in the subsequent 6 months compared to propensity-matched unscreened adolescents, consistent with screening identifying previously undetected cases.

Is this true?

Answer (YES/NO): YES